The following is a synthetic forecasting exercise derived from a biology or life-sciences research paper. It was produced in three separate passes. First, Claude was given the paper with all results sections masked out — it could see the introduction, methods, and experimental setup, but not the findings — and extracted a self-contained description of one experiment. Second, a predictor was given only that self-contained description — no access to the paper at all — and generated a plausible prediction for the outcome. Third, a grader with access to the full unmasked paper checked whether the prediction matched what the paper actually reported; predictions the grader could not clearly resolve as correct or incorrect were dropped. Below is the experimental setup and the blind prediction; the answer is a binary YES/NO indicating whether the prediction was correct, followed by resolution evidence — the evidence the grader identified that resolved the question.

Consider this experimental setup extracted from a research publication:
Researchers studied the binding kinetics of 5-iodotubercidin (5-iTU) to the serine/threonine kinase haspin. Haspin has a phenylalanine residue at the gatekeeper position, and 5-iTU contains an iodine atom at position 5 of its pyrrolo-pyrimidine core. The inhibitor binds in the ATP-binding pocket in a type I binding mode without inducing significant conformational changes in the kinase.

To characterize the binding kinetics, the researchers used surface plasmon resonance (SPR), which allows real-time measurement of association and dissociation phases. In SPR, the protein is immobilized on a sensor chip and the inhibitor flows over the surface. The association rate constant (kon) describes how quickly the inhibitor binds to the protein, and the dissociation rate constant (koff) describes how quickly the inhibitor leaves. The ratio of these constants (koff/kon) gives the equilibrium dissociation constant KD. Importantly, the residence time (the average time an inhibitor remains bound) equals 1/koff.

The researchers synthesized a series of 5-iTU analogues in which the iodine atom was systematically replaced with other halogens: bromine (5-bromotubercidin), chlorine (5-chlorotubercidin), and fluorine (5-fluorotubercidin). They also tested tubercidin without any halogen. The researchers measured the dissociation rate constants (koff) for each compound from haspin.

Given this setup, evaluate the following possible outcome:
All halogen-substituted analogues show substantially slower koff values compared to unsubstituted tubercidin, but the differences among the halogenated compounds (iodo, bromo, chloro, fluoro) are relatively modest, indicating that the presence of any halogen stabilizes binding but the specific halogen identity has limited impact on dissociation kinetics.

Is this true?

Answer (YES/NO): NO